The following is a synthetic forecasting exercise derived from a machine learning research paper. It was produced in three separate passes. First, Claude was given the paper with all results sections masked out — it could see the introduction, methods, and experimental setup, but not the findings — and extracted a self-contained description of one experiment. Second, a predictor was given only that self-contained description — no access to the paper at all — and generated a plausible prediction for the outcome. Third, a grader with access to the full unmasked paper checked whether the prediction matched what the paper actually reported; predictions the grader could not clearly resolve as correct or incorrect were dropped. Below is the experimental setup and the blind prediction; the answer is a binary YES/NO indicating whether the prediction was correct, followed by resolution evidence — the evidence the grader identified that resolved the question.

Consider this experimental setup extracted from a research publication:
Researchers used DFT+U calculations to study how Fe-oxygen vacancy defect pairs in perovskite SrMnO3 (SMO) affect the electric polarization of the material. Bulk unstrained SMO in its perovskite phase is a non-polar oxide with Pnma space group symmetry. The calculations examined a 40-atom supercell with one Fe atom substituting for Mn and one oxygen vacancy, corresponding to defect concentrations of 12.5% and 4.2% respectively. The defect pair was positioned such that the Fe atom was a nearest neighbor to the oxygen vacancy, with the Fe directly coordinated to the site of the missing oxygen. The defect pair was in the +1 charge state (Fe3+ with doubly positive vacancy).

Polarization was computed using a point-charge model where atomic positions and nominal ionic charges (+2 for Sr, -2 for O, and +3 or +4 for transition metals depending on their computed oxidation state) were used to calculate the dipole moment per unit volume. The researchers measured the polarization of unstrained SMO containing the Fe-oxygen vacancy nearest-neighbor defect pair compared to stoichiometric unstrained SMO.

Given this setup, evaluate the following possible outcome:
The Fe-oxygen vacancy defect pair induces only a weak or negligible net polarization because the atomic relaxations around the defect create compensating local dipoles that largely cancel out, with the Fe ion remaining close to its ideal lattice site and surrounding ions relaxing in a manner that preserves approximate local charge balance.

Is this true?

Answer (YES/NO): NO